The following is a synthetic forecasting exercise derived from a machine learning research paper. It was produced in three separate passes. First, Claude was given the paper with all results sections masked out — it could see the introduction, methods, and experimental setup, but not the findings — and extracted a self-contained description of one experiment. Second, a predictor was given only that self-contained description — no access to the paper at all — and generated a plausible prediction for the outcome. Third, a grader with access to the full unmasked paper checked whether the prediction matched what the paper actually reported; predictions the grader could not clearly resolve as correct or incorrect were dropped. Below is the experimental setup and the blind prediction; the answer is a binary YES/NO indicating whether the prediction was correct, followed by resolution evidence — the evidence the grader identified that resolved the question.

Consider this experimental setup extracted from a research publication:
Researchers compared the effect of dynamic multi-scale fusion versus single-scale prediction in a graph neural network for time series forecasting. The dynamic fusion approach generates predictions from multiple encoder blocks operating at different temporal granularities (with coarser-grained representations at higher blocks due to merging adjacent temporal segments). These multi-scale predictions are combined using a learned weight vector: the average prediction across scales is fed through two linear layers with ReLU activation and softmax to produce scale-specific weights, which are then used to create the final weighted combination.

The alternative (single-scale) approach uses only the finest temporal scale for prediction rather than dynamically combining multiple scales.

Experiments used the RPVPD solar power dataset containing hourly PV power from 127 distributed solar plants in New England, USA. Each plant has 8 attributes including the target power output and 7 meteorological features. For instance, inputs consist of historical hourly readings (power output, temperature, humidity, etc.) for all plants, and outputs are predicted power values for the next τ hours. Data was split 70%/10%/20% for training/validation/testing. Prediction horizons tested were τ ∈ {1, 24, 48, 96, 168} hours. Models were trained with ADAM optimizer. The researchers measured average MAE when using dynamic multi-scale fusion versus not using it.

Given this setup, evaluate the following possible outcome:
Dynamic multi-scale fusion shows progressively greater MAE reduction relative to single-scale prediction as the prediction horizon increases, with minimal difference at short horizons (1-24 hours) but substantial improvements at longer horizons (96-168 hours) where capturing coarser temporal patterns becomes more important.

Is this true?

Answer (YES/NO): NO